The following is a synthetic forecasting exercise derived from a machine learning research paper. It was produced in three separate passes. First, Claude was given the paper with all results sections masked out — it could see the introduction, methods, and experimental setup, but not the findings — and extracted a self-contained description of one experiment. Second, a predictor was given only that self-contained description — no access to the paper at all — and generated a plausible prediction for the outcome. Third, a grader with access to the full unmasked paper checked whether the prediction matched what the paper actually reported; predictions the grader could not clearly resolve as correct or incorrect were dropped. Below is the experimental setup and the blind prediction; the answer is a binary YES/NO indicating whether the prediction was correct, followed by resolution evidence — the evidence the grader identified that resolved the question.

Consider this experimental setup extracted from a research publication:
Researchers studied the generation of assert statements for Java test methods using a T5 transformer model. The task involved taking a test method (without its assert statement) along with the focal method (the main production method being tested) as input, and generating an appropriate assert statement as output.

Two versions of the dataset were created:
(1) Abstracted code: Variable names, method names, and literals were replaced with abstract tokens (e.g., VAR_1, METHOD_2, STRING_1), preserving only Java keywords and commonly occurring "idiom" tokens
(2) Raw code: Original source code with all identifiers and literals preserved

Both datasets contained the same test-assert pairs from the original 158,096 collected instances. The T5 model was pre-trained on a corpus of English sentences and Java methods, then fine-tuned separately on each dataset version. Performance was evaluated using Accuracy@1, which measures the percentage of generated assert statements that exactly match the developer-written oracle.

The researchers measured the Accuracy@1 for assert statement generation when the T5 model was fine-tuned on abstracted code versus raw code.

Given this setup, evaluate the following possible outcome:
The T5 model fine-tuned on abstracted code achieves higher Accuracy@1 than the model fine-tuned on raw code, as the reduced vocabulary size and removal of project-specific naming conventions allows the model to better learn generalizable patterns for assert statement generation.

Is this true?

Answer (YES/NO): NO